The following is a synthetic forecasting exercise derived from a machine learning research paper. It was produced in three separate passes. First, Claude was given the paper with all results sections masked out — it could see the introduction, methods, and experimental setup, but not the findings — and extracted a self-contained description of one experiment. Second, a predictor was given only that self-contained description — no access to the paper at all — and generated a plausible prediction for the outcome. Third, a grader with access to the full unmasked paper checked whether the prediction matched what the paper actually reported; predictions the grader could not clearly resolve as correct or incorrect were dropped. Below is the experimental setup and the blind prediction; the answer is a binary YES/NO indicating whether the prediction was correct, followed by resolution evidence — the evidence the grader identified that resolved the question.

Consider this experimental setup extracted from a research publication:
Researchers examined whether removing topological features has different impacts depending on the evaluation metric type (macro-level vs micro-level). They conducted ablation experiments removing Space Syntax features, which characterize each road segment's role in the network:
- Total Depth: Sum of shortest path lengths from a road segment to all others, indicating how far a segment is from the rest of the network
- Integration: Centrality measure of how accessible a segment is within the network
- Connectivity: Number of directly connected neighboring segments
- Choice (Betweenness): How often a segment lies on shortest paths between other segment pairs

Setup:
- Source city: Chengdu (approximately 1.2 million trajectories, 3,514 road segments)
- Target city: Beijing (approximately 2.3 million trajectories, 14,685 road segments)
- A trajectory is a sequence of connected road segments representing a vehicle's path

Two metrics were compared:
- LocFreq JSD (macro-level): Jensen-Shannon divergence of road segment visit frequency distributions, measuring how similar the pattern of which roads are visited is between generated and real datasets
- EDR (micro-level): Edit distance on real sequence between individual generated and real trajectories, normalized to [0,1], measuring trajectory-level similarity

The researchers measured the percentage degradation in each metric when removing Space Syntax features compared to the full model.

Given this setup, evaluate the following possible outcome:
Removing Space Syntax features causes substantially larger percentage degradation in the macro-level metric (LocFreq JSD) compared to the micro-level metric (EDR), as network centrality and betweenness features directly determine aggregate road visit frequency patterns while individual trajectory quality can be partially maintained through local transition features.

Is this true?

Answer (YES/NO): YES